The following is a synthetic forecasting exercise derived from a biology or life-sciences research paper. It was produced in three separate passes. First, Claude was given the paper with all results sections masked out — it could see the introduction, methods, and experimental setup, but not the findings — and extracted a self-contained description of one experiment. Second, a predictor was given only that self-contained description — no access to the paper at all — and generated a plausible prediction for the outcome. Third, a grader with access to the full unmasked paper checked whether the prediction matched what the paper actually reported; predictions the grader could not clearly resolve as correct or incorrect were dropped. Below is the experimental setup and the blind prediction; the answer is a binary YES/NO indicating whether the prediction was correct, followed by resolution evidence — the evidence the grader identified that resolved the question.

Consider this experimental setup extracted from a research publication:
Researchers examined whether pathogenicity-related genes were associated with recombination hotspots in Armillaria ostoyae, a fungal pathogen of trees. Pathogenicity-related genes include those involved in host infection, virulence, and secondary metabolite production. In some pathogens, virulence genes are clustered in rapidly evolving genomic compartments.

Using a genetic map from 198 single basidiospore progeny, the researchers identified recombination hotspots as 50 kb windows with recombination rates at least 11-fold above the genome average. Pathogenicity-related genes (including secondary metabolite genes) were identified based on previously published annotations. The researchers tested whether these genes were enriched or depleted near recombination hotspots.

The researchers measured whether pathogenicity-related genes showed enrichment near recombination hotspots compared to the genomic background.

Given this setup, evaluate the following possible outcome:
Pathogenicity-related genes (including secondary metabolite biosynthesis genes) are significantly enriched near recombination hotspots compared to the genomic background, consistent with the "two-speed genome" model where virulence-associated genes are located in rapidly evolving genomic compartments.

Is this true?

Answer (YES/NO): NO